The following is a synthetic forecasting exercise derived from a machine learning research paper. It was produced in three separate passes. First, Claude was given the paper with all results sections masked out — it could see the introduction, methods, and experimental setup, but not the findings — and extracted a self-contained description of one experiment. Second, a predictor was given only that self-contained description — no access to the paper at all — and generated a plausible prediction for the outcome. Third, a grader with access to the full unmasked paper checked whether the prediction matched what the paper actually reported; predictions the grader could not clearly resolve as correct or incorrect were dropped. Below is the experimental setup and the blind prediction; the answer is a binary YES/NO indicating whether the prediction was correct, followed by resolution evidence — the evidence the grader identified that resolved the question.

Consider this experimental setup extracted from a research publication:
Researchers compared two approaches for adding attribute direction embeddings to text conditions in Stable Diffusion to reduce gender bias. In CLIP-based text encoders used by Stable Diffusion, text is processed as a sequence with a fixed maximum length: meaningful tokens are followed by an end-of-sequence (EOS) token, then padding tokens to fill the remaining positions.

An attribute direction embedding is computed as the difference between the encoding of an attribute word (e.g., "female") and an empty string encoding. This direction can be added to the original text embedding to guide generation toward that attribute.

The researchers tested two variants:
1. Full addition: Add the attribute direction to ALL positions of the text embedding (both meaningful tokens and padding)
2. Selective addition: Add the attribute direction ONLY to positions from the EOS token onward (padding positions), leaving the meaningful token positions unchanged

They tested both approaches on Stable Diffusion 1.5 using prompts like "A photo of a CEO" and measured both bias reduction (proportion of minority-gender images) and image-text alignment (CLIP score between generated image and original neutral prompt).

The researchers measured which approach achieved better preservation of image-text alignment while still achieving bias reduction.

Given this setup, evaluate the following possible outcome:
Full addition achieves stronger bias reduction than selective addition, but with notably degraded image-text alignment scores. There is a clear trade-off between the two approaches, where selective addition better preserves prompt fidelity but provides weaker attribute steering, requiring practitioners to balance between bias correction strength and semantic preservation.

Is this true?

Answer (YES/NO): NO